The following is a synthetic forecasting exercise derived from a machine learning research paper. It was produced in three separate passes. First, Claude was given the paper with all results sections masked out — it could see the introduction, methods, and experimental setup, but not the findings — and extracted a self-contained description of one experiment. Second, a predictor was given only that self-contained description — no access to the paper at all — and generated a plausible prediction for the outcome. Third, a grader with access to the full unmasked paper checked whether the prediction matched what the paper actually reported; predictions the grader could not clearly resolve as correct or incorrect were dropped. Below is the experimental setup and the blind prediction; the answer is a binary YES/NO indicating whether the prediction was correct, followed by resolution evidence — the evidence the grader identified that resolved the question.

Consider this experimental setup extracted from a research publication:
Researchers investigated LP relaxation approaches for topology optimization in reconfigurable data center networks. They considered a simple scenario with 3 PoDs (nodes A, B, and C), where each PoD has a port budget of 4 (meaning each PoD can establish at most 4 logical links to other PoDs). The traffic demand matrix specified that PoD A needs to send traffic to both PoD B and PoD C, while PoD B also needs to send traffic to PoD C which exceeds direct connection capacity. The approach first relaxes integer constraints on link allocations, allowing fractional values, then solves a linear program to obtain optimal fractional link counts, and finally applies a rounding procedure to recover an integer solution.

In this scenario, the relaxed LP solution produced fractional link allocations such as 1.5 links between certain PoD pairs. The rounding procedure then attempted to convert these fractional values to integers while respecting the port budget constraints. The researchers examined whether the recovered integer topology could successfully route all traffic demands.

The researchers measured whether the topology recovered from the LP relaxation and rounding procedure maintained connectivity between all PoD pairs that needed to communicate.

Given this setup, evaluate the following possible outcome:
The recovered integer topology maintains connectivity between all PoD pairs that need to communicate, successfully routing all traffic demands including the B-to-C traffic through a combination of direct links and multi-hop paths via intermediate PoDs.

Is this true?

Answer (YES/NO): NO